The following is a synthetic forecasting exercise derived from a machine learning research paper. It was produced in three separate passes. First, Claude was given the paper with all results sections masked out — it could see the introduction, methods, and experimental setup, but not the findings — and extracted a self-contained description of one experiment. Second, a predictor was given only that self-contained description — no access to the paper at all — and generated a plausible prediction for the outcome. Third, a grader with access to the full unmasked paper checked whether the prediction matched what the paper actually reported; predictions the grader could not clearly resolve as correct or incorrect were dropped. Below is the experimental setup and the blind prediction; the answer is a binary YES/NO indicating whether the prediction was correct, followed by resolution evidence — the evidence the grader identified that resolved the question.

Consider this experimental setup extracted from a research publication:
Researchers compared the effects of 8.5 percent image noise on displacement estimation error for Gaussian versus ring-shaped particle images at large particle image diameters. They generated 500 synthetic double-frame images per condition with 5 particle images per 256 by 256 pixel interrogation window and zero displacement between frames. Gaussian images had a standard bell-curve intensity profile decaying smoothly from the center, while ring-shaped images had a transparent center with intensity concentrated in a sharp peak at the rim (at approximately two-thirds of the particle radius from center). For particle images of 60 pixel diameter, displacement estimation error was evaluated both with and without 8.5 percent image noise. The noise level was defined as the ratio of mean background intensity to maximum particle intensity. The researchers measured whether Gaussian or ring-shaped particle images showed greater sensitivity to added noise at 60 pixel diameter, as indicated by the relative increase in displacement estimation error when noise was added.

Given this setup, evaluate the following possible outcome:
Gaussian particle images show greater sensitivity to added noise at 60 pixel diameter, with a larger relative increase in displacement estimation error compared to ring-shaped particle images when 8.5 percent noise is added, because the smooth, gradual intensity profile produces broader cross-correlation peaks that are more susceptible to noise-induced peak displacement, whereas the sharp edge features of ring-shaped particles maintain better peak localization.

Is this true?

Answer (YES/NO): YES